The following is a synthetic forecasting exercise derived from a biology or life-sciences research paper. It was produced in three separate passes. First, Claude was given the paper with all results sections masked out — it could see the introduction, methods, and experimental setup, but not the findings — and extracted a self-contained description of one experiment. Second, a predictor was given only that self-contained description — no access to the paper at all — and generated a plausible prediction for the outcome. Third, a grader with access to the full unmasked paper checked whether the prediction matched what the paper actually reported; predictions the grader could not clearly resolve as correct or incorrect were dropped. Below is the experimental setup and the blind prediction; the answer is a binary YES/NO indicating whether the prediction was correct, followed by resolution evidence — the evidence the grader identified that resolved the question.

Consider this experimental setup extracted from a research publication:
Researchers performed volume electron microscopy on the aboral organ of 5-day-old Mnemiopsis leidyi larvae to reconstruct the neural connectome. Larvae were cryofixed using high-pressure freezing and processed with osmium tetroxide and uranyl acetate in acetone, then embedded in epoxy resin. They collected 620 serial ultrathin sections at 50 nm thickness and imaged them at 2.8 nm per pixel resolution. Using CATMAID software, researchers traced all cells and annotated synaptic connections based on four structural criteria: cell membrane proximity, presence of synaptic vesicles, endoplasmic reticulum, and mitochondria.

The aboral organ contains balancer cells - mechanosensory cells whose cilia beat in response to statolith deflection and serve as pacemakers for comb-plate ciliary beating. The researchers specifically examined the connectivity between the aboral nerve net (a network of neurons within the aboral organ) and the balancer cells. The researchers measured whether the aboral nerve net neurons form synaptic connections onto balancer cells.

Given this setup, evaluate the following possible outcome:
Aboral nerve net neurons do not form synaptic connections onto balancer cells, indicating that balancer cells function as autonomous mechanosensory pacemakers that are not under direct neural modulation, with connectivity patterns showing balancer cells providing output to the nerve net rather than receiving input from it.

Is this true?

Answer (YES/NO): NO